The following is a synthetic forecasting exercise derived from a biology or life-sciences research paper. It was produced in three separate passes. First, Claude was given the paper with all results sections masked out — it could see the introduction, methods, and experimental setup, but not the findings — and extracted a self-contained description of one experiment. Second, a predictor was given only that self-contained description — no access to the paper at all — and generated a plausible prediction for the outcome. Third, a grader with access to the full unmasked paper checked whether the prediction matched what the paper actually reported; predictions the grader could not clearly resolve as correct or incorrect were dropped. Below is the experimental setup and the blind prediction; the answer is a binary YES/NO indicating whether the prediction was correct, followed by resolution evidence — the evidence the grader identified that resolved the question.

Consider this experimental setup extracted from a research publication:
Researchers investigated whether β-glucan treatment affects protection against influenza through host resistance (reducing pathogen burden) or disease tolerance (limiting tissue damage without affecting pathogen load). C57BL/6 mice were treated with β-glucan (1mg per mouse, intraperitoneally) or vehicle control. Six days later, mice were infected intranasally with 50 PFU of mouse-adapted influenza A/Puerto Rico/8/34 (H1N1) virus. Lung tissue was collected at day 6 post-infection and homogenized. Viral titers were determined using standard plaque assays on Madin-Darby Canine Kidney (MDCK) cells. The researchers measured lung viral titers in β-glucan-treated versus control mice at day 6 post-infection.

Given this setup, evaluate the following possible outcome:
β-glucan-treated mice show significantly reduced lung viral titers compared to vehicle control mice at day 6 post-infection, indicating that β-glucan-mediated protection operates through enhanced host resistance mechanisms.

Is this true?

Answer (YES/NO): NO